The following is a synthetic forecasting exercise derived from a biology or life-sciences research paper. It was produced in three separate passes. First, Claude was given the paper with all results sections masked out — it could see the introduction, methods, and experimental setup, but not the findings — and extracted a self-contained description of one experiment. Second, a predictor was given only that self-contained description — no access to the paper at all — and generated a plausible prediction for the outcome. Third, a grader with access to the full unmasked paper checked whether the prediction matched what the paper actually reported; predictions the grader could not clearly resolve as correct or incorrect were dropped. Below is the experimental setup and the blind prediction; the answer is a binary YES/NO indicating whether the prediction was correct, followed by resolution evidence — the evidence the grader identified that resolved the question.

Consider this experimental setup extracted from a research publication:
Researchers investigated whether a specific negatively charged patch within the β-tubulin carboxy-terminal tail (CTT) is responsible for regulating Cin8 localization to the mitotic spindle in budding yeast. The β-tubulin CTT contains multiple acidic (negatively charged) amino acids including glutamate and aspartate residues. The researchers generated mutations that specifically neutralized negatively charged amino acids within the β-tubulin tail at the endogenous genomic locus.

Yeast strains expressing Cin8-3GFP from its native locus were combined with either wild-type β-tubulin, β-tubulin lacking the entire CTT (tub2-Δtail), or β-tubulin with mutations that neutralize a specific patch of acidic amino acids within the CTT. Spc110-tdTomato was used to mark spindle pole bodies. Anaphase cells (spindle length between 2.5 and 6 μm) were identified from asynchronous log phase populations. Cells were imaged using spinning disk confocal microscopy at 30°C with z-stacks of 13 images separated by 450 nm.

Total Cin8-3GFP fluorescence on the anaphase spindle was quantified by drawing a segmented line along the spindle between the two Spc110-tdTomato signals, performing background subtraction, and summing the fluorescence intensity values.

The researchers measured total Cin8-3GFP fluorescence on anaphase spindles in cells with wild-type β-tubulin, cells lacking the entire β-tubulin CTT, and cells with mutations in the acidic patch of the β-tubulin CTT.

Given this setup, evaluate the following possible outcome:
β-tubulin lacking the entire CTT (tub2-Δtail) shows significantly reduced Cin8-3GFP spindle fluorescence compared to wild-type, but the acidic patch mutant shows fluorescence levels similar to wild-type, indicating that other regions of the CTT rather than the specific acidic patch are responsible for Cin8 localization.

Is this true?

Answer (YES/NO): NO